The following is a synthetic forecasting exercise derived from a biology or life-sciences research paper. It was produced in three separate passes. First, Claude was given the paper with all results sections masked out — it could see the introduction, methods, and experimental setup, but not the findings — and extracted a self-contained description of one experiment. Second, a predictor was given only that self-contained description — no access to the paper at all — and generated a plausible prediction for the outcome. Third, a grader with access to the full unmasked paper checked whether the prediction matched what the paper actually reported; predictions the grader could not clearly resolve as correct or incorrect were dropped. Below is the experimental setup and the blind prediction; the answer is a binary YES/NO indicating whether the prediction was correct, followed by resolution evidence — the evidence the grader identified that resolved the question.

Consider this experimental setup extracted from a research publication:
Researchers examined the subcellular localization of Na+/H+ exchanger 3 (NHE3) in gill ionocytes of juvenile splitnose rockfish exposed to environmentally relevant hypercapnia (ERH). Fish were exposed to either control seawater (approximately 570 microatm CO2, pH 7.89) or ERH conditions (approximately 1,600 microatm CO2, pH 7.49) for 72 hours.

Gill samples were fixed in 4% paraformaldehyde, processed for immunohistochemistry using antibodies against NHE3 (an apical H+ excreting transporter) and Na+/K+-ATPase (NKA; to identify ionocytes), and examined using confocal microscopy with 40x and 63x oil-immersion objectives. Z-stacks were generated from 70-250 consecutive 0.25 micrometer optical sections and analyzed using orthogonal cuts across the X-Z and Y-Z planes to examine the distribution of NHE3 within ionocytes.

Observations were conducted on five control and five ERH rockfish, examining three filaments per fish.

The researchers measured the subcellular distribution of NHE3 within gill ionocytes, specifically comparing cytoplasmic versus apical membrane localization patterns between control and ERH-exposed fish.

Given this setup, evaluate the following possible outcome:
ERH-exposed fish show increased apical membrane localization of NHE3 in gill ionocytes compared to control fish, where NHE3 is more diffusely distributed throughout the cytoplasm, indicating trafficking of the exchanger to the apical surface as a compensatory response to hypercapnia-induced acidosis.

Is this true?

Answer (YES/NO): NO